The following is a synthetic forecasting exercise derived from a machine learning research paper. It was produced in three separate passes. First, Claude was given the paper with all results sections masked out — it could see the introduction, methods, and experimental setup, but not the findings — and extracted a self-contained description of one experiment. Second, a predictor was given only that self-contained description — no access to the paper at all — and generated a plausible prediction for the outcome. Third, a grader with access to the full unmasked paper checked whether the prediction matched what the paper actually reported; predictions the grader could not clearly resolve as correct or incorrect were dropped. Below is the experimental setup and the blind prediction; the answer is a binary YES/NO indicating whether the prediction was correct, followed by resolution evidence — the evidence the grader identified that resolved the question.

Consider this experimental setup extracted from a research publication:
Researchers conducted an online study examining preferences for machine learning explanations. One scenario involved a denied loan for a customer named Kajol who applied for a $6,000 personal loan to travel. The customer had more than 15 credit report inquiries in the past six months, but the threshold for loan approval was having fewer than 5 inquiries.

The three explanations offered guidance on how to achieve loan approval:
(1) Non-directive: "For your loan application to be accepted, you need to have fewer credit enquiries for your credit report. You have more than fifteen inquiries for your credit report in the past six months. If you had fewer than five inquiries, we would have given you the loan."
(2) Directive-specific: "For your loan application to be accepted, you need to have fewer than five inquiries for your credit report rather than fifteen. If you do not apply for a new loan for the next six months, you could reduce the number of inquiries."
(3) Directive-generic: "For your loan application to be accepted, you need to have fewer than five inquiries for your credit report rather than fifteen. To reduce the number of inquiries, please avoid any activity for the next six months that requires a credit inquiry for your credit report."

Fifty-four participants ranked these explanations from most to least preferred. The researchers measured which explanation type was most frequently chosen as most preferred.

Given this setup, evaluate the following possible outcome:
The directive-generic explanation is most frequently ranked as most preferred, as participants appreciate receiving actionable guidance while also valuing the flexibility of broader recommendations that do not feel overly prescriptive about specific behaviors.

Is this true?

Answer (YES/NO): YES